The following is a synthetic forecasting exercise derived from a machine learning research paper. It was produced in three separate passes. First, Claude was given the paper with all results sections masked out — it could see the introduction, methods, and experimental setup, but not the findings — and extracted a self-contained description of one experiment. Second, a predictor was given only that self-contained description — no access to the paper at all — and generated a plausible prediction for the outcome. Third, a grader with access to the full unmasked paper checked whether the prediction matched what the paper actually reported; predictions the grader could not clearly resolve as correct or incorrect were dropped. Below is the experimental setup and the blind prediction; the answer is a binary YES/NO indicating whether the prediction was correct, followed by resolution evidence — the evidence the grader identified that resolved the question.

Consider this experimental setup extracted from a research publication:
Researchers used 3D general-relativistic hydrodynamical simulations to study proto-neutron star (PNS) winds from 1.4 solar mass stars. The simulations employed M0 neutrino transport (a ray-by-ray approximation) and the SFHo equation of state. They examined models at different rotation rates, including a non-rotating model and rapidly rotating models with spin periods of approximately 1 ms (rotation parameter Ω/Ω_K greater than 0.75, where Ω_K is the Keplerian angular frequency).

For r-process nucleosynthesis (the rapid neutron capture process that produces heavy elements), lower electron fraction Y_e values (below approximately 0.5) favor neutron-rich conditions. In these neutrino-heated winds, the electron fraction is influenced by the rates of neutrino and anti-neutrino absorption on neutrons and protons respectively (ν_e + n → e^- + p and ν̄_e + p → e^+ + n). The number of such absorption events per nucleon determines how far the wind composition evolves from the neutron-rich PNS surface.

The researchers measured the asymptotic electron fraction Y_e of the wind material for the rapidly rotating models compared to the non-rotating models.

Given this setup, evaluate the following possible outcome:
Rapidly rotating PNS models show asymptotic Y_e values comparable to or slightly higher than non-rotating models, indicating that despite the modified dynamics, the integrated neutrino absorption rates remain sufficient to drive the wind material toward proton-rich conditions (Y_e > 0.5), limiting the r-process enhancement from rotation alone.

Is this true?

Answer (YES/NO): NO